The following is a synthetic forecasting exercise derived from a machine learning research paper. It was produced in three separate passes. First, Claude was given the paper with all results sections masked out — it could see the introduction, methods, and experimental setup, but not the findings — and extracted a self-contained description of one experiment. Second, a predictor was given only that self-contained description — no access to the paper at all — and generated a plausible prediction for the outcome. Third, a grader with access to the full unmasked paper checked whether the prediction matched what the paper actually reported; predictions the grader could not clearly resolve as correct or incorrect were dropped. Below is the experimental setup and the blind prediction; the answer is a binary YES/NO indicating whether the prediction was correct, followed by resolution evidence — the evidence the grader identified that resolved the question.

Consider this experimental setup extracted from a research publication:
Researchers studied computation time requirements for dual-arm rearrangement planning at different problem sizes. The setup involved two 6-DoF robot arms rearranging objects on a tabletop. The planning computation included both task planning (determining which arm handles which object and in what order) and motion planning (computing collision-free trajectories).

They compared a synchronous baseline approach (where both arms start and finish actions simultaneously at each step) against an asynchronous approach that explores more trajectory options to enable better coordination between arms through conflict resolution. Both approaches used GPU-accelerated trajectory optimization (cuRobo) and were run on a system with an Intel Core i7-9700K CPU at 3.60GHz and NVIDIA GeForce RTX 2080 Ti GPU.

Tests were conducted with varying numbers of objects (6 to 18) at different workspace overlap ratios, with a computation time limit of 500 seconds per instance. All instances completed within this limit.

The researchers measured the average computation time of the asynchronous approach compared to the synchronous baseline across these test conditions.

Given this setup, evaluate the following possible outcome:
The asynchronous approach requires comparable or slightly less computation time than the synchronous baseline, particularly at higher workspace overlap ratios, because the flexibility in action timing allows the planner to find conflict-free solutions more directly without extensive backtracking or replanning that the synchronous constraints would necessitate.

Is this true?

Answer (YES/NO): NO